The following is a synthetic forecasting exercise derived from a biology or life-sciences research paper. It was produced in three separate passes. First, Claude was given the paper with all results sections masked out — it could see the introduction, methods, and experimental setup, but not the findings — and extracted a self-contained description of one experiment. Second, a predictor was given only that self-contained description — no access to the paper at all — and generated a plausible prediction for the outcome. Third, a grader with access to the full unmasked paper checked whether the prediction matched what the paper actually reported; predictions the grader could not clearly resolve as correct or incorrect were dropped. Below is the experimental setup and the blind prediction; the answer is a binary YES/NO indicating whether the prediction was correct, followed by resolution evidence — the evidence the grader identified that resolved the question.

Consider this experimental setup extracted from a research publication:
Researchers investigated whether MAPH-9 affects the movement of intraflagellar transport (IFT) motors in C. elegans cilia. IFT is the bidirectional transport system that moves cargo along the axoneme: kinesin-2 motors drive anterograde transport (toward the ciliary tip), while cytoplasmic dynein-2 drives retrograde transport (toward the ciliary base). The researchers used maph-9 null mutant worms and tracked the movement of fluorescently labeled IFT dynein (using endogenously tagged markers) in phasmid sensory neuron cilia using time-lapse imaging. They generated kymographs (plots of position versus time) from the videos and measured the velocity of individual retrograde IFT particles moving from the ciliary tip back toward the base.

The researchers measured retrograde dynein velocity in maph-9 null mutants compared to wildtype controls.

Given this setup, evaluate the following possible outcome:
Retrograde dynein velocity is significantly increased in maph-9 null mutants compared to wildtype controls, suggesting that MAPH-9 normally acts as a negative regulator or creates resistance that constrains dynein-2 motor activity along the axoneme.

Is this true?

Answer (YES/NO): YES